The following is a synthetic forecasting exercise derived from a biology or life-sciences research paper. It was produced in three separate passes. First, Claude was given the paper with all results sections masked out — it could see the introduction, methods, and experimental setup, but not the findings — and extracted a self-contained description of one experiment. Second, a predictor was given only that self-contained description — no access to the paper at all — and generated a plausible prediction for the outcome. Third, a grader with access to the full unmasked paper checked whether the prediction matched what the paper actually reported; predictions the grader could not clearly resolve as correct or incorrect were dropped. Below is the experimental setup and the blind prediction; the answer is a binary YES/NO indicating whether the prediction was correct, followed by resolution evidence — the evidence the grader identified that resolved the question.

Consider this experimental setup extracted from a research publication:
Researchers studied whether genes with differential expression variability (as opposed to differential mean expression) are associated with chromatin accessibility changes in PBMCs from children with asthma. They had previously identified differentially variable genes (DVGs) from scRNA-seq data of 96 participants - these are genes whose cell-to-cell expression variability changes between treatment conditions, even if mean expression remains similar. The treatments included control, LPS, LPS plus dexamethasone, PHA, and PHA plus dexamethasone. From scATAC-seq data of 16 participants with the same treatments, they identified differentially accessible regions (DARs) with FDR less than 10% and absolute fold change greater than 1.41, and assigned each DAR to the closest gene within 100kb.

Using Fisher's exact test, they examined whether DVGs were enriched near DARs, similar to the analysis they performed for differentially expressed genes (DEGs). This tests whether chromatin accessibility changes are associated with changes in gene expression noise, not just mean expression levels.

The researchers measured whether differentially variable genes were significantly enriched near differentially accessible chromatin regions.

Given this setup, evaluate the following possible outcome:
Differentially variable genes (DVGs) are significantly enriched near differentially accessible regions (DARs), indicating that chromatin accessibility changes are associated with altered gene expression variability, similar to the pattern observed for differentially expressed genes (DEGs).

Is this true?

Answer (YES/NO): NO